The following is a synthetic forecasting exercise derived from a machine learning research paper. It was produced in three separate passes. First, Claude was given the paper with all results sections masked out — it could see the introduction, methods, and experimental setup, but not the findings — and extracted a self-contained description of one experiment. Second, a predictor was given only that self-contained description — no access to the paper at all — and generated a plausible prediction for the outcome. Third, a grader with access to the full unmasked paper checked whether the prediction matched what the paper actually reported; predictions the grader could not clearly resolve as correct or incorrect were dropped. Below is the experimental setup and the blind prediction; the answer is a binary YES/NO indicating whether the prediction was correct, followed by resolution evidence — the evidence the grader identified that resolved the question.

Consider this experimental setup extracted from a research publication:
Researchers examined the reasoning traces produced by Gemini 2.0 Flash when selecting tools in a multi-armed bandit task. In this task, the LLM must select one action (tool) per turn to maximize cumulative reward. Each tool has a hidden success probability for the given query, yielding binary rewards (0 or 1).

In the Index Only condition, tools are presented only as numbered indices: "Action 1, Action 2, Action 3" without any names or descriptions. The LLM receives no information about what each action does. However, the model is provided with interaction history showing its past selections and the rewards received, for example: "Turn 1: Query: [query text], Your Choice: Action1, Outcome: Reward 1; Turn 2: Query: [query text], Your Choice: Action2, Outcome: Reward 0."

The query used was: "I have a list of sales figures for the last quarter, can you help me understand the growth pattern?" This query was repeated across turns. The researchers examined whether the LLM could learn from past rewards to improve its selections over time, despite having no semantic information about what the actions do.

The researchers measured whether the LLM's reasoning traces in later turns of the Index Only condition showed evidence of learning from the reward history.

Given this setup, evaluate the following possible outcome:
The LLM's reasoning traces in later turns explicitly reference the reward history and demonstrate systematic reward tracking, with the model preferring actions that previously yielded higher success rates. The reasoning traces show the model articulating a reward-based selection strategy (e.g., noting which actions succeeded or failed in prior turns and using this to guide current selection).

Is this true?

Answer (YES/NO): YES